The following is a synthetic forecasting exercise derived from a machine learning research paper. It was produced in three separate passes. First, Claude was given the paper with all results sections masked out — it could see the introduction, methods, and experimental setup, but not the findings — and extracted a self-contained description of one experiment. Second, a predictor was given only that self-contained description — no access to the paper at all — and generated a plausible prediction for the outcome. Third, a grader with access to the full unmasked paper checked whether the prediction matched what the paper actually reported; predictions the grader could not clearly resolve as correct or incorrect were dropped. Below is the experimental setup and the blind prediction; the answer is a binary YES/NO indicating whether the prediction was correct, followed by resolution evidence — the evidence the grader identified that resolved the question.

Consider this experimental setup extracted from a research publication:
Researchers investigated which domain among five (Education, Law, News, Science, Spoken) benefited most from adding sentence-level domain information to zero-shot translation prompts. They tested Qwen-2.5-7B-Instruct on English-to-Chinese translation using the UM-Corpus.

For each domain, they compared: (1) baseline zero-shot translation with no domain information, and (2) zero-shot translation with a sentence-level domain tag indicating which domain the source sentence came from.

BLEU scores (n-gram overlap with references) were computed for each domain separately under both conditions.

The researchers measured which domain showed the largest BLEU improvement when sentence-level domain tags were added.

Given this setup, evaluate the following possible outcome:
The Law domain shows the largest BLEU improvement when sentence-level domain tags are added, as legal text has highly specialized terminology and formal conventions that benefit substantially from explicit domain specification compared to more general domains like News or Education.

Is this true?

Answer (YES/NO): NO